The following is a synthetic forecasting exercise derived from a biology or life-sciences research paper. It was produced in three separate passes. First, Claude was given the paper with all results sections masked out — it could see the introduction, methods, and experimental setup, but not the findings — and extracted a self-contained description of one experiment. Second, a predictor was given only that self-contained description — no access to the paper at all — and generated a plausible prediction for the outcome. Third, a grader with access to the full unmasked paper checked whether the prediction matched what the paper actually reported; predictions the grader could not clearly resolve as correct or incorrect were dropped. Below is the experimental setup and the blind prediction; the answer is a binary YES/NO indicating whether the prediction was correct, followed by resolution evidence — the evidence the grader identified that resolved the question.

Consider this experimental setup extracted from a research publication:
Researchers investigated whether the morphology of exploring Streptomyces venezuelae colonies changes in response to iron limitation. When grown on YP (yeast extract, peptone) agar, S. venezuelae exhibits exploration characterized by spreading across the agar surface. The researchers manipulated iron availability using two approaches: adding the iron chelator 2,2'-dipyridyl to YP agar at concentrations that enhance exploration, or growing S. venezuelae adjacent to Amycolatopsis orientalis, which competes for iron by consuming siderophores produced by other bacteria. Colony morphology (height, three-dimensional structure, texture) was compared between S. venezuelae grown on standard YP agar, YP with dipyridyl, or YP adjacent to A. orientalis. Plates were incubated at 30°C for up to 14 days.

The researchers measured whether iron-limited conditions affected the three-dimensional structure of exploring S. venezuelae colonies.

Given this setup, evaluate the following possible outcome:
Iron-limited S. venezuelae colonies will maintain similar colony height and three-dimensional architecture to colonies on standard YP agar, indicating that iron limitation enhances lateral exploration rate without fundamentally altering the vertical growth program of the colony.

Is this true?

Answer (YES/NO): NO